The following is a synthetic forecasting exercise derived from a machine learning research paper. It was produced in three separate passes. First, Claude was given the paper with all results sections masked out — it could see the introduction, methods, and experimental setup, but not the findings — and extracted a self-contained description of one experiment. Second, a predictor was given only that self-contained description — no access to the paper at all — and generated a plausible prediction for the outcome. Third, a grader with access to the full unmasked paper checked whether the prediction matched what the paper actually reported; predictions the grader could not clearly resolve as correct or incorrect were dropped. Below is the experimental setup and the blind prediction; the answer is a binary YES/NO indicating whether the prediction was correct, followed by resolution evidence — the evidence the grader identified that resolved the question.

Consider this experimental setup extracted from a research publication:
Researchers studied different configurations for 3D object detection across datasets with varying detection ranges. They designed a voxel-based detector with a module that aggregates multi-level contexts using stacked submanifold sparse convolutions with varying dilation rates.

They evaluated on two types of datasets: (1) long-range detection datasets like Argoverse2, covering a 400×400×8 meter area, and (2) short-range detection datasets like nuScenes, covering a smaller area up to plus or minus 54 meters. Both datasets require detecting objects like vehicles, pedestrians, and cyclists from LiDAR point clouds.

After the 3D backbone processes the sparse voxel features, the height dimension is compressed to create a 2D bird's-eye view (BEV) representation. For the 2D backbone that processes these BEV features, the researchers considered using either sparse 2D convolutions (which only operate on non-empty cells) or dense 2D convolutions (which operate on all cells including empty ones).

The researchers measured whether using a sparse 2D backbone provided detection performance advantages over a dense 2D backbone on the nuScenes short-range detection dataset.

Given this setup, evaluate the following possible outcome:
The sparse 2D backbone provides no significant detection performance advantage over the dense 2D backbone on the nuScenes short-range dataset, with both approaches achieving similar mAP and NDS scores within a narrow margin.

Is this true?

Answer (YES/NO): YES